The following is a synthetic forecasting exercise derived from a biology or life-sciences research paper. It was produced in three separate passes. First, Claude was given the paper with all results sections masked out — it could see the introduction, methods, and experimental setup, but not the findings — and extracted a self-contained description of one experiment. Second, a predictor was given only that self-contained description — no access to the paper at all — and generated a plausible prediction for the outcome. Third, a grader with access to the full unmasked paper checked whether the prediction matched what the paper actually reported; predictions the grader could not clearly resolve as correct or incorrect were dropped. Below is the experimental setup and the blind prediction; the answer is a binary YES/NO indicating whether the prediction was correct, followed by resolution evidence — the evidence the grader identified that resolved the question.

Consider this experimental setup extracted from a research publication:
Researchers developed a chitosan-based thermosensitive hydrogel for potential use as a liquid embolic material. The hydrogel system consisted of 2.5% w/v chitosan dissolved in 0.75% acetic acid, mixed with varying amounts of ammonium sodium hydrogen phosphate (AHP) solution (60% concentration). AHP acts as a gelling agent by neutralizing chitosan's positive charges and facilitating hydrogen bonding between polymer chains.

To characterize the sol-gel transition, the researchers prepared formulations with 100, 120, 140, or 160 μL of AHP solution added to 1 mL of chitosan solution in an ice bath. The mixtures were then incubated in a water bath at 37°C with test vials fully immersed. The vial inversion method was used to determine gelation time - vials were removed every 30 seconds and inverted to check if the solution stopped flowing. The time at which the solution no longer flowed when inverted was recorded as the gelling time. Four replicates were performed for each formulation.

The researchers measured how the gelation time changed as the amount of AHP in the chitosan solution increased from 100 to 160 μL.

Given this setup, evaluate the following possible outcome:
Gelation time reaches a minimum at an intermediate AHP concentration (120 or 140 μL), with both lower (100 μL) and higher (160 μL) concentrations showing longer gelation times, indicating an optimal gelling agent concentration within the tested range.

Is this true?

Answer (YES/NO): NO